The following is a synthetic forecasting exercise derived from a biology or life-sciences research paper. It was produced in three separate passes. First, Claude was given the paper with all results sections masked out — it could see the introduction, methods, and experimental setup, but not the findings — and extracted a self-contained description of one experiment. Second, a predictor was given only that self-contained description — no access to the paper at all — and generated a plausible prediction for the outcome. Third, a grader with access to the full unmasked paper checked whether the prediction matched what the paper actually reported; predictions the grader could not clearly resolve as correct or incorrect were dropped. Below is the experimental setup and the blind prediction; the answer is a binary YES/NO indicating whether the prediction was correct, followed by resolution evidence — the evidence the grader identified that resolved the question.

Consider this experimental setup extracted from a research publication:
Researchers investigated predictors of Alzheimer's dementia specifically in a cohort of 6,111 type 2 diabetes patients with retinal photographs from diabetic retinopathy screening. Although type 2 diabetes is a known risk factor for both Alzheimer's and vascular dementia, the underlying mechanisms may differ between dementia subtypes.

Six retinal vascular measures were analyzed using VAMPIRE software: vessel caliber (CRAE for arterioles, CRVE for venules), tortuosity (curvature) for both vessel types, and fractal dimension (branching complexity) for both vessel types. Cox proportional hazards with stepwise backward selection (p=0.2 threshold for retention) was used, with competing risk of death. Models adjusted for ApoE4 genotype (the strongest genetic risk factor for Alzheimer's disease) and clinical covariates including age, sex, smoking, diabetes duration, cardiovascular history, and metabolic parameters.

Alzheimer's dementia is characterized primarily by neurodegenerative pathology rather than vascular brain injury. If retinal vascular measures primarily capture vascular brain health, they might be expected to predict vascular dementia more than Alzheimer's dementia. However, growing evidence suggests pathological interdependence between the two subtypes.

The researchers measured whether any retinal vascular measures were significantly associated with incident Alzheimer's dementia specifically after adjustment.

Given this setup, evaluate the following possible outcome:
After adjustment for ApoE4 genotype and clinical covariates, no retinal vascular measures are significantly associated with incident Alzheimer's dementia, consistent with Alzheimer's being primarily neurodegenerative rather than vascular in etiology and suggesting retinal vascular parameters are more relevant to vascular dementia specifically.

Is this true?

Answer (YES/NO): NO